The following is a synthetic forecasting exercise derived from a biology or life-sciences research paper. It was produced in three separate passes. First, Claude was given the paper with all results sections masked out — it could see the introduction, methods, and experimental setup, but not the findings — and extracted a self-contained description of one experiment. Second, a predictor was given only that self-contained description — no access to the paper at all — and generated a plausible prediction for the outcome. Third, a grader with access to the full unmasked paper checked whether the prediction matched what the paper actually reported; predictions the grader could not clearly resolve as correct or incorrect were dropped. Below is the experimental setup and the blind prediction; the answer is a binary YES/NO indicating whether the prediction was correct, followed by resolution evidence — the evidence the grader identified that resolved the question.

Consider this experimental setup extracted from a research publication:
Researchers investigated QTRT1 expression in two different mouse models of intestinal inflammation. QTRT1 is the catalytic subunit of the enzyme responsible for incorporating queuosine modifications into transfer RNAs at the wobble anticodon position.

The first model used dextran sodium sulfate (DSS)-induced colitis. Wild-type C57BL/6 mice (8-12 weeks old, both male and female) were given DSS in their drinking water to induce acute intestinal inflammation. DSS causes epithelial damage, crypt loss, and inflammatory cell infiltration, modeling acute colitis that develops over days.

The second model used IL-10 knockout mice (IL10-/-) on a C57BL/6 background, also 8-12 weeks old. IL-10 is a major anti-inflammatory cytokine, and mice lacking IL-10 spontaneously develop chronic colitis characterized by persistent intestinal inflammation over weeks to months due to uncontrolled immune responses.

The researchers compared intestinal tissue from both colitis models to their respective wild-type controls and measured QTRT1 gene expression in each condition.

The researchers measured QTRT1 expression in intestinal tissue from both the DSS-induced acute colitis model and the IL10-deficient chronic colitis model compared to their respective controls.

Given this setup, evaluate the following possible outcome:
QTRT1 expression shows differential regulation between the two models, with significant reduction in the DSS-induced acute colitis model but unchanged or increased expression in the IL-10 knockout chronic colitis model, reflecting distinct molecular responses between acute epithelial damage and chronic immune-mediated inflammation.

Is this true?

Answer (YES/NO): NO